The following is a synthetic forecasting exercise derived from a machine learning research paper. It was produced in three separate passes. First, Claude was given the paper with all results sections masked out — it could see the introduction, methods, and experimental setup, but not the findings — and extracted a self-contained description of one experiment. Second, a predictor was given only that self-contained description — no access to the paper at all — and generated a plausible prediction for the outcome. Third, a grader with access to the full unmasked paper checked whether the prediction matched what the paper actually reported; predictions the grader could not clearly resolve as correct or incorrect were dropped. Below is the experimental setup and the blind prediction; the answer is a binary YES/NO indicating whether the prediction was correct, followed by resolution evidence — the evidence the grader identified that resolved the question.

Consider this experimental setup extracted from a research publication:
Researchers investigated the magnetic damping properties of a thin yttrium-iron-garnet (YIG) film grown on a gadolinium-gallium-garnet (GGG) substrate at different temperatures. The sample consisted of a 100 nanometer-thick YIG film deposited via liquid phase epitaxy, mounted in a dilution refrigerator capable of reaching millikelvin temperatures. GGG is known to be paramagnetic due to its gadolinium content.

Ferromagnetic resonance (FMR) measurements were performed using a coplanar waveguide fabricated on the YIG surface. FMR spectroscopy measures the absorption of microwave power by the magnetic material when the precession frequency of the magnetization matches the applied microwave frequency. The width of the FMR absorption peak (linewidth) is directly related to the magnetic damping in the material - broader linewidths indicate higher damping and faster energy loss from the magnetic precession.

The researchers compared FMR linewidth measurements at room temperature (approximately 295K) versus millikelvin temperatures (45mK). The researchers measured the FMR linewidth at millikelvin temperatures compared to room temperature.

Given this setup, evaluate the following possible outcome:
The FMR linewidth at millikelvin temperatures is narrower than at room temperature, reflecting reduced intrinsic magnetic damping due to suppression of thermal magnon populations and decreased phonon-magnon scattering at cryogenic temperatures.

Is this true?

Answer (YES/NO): NO